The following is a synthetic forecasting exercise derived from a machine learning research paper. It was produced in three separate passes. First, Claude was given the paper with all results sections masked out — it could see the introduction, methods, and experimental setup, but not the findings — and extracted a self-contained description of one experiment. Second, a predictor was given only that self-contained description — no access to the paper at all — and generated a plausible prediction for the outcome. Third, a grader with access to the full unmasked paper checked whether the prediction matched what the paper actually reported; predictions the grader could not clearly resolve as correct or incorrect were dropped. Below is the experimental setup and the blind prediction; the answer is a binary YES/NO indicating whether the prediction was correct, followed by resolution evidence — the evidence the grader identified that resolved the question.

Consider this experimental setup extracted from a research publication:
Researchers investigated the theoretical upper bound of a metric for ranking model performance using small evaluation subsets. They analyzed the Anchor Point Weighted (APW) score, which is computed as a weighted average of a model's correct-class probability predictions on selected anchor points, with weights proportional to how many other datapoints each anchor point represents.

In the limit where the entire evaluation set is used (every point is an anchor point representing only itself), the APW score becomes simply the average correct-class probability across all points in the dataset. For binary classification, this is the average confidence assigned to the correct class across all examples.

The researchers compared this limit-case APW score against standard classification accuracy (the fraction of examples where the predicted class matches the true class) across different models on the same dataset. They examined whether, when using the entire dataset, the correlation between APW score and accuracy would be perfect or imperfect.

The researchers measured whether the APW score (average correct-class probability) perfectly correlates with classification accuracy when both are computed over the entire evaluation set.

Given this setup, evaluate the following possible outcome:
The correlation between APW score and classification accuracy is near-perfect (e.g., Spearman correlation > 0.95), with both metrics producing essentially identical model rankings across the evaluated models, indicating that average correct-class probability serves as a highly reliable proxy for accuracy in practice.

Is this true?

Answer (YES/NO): NO